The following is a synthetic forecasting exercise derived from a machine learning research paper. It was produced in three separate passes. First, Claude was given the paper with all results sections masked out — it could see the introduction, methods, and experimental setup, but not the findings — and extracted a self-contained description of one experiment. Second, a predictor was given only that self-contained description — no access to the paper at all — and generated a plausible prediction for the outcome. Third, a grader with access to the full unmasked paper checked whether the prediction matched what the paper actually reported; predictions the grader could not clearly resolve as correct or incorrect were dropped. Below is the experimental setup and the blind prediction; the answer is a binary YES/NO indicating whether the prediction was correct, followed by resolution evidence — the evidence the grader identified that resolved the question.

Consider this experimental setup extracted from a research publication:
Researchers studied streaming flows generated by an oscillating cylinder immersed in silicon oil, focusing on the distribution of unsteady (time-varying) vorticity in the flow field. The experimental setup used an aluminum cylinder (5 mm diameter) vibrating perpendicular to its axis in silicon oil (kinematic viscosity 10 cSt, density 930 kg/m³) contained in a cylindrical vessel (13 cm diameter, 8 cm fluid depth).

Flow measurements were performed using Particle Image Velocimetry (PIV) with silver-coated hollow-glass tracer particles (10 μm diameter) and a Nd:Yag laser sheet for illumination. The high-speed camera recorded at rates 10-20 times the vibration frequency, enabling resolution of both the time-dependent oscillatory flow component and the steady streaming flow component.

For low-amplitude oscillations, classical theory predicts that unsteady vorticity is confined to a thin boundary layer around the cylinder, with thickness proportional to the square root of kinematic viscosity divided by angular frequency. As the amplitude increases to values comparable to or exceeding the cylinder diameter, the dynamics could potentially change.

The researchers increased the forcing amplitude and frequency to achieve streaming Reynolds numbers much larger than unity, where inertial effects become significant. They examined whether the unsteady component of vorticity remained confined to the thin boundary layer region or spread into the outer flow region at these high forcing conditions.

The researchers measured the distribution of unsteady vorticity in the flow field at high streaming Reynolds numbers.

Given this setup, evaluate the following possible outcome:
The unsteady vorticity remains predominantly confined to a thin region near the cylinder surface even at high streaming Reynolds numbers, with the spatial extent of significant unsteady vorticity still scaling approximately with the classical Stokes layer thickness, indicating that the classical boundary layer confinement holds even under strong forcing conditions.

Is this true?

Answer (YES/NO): YES